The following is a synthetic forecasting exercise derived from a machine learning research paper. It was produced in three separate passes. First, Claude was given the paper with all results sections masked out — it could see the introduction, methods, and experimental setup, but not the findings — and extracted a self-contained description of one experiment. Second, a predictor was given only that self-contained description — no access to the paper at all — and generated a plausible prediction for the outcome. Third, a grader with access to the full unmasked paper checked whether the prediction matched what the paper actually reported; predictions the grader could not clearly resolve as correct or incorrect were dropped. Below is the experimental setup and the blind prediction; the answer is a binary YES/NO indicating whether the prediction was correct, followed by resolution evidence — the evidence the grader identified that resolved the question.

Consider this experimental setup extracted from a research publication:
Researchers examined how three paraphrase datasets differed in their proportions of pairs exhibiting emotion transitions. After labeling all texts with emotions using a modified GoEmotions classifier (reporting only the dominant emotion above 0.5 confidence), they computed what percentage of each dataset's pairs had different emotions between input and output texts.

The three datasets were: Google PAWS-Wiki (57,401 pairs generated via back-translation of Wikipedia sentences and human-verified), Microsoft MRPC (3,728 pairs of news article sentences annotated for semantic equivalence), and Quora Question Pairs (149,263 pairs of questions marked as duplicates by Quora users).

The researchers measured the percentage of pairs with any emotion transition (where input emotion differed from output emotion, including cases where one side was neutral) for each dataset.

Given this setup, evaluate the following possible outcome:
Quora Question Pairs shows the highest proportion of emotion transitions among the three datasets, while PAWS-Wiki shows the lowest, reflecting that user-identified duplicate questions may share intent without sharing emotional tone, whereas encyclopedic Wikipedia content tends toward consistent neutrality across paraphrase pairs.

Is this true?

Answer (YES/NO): YES